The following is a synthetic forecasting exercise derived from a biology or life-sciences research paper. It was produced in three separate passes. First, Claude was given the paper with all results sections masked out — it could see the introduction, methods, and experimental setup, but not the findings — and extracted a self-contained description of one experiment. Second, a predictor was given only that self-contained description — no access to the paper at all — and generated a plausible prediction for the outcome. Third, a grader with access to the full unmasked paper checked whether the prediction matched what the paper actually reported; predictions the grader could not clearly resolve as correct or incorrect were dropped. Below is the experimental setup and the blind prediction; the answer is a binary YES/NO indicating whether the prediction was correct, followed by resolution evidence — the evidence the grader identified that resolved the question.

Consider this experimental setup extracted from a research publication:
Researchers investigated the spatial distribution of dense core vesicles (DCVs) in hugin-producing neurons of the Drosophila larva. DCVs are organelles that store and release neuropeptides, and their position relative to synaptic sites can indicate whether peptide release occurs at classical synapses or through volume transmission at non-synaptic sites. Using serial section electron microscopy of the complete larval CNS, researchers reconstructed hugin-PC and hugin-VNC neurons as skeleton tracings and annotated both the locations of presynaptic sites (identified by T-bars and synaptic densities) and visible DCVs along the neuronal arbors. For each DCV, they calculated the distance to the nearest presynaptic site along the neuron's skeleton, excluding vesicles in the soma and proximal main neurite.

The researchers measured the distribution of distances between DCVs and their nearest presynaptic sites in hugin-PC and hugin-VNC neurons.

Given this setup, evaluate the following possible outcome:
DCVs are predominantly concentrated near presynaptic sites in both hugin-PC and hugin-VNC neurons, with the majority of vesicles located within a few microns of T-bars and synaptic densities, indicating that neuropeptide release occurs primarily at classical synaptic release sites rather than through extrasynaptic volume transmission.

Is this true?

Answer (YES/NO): NO